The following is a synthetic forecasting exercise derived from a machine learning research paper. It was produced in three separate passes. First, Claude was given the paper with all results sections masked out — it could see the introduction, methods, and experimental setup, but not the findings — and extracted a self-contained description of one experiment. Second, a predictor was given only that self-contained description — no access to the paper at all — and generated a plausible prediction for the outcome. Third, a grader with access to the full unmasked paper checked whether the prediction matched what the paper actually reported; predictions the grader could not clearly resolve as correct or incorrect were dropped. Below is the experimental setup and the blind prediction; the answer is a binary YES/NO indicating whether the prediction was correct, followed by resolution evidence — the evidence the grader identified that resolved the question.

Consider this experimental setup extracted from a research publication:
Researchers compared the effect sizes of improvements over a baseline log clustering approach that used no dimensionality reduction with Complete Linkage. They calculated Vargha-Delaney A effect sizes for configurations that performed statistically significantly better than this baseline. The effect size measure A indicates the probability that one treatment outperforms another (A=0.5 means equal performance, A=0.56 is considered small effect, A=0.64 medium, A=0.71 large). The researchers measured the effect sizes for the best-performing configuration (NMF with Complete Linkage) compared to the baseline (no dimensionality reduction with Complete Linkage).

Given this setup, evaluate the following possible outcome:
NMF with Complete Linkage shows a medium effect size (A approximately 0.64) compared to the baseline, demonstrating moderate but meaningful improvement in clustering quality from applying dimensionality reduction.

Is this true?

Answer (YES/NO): NO